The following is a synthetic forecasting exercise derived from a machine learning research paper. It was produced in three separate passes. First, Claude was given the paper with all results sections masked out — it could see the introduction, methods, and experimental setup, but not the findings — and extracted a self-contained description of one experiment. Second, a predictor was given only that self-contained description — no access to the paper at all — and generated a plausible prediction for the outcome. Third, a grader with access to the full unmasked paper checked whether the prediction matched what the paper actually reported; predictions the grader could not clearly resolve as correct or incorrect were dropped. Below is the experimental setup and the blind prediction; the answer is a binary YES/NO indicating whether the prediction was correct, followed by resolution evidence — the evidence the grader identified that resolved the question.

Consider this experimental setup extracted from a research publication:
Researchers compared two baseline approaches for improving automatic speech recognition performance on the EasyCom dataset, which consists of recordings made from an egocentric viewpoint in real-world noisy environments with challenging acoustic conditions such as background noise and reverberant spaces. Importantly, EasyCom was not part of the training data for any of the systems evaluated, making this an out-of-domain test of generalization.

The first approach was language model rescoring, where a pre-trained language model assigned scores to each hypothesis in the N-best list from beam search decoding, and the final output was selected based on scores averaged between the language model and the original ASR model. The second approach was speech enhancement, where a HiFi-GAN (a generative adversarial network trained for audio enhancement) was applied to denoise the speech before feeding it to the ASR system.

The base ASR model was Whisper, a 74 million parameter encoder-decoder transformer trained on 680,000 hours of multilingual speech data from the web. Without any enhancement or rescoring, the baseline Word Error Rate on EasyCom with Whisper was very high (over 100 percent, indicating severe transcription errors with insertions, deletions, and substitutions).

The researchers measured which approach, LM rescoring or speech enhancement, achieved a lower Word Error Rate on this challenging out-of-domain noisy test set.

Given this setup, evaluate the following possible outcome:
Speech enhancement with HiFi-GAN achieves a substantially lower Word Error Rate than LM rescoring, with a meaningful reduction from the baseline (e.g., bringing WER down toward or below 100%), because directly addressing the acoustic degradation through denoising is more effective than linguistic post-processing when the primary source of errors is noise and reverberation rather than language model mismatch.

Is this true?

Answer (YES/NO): NO